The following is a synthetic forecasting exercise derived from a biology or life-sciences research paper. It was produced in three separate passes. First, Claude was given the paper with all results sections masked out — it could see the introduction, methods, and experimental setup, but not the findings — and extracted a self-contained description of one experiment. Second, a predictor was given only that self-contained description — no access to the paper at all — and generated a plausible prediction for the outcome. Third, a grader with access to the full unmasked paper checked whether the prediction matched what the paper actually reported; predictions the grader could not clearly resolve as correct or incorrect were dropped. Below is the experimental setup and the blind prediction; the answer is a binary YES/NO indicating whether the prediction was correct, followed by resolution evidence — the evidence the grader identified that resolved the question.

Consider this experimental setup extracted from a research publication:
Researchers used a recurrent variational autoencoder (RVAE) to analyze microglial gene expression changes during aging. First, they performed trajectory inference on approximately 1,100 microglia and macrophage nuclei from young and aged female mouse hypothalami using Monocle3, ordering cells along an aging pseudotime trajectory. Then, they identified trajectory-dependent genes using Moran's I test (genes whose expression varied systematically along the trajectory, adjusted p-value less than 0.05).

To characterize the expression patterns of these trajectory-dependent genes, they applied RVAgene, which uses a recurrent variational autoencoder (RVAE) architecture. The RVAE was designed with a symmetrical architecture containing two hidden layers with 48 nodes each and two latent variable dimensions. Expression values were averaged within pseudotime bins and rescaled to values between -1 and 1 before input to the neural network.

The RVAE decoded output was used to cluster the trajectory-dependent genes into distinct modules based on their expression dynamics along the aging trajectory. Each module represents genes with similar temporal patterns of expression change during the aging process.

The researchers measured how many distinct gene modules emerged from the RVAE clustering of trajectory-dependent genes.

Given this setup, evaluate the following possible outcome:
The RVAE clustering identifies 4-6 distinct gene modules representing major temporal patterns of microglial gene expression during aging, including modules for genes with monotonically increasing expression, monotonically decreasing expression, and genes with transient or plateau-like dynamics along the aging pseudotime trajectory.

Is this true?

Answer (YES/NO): YES